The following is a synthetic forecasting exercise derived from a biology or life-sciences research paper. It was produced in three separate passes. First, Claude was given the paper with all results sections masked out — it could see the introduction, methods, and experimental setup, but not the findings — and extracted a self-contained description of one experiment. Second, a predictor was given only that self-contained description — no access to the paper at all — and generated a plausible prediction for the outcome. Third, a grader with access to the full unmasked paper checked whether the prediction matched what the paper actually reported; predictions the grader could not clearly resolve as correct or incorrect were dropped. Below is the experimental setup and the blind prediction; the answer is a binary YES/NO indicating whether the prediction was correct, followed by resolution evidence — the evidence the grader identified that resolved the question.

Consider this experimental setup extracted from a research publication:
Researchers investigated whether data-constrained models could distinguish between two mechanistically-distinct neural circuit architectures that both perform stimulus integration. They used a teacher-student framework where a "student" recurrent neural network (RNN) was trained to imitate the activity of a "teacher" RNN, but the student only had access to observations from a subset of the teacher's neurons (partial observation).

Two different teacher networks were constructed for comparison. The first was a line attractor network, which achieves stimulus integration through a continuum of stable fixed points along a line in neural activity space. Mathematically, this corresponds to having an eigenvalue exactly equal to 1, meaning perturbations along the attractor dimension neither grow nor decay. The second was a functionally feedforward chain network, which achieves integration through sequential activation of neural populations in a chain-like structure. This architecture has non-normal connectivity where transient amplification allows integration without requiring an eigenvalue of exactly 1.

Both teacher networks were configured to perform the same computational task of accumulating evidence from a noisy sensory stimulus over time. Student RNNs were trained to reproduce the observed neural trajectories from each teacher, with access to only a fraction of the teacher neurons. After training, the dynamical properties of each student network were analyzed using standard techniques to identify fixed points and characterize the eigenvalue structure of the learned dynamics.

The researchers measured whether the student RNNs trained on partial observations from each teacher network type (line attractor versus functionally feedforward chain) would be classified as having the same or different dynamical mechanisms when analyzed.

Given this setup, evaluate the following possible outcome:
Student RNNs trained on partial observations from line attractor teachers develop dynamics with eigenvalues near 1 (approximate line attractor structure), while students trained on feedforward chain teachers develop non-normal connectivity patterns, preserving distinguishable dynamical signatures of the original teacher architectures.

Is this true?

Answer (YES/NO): NO